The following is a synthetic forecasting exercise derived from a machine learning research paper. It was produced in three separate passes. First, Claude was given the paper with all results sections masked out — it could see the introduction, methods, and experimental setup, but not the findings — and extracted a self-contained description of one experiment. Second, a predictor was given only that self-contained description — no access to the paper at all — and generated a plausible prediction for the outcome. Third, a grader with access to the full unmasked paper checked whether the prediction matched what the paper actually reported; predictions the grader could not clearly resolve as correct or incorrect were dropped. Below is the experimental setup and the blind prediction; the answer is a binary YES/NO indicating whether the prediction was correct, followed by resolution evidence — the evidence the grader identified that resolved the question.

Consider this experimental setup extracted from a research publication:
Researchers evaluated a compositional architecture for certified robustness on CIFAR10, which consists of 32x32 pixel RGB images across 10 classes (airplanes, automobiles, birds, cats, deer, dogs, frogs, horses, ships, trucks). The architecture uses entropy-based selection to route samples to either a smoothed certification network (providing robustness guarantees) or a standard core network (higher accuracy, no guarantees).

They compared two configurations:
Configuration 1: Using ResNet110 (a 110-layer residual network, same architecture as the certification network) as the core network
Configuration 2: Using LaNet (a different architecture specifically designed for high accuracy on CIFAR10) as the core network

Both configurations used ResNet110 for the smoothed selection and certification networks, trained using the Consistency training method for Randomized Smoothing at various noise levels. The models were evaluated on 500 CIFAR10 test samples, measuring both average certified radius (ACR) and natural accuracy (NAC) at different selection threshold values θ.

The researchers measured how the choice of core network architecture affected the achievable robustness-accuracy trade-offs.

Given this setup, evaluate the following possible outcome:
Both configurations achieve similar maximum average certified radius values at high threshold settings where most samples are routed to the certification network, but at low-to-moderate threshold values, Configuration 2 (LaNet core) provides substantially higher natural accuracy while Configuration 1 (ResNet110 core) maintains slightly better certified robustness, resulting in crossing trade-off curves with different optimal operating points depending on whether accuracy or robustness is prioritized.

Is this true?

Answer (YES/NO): NO